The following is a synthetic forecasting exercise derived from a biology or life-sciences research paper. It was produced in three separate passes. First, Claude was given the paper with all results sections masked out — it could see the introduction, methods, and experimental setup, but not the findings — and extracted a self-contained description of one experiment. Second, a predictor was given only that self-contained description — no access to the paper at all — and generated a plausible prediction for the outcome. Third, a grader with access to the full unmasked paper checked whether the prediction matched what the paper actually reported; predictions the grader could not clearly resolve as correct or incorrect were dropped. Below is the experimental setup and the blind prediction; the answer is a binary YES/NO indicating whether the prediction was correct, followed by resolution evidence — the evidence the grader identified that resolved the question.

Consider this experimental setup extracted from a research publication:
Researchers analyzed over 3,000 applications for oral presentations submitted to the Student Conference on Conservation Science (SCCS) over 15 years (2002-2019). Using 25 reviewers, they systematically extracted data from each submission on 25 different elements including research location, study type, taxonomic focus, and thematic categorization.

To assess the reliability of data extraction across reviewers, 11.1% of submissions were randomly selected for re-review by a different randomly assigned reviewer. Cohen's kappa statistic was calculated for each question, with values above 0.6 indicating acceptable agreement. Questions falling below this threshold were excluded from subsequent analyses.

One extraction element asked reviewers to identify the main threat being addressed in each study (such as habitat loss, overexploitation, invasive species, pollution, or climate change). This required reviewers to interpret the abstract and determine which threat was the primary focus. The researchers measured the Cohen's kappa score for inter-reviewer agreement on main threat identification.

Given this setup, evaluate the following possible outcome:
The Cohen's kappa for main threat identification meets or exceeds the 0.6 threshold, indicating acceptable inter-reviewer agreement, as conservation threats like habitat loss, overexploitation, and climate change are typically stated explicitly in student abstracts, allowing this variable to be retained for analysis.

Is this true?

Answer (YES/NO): NO